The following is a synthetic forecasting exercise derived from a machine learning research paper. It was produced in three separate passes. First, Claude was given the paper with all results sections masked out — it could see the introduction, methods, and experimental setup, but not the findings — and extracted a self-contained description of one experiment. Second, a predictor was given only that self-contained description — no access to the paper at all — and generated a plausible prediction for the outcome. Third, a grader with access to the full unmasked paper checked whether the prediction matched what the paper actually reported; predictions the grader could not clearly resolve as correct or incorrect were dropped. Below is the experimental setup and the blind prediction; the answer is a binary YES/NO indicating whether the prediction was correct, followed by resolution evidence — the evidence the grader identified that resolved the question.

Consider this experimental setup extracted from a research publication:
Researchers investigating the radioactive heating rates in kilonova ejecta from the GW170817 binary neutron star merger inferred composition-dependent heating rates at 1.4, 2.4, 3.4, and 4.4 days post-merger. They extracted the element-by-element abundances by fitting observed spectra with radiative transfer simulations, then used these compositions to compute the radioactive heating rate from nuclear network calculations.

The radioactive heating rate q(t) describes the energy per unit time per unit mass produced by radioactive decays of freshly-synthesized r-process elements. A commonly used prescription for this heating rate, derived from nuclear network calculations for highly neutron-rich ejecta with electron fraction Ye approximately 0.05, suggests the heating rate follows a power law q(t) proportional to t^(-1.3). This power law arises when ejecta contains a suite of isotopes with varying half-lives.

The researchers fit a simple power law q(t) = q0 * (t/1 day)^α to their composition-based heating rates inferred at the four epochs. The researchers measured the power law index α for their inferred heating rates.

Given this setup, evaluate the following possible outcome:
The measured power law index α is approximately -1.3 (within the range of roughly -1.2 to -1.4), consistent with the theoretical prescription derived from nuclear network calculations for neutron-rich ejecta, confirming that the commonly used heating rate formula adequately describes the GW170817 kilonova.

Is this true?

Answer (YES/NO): NO